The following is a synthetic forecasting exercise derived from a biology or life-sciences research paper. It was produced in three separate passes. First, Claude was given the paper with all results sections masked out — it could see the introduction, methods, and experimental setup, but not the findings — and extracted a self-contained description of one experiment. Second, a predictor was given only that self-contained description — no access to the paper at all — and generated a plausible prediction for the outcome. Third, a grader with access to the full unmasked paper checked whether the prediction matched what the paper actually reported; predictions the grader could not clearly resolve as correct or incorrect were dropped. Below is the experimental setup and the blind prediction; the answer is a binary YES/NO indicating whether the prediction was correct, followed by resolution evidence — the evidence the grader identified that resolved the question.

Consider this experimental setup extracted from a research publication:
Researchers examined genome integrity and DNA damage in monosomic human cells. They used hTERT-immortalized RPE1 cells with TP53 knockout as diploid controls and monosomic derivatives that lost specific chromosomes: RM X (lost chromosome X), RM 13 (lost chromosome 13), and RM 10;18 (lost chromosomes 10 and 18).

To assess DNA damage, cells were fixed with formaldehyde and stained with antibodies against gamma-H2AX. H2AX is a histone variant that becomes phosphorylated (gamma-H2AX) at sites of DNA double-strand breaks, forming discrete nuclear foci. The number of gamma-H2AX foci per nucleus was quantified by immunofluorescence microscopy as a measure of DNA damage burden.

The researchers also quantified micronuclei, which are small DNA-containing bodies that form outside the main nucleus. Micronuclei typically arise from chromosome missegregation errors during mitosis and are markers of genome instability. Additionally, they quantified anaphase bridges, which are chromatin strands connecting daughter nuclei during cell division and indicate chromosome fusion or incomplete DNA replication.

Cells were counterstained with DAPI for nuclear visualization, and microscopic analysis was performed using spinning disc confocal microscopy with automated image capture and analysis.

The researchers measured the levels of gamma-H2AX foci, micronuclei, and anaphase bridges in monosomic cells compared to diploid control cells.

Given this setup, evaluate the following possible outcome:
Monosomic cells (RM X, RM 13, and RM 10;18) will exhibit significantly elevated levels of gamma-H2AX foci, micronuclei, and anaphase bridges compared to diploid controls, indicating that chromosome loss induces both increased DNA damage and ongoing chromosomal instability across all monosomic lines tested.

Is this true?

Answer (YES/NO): NO